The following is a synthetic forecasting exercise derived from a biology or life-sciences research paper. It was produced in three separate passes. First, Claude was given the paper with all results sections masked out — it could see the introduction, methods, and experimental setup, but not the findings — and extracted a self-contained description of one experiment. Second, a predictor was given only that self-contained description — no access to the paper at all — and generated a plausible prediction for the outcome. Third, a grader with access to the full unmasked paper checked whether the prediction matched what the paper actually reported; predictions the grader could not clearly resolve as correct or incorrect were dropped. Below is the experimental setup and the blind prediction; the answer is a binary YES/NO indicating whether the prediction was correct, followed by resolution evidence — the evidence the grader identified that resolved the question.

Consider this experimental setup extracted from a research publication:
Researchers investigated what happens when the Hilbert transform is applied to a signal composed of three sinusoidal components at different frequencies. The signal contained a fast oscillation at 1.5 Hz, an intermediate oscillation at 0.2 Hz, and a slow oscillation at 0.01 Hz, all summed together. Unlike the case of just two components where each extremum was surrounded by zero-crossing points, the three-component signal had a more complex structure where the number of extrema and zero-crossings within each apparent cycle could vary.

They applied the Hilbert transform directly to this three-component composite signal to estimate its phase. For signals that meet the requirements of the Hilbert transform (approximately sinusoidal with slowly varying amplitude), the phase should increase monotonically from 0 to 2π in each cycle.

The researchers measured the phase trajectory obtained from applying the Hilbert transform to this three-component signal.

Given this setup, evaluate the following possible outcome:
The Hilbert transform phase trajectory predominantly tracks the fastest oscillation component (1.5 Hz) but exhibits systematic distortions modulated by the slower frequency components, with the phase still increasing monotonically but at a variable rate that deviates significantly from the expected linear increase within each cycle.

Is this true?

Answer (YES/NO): NO